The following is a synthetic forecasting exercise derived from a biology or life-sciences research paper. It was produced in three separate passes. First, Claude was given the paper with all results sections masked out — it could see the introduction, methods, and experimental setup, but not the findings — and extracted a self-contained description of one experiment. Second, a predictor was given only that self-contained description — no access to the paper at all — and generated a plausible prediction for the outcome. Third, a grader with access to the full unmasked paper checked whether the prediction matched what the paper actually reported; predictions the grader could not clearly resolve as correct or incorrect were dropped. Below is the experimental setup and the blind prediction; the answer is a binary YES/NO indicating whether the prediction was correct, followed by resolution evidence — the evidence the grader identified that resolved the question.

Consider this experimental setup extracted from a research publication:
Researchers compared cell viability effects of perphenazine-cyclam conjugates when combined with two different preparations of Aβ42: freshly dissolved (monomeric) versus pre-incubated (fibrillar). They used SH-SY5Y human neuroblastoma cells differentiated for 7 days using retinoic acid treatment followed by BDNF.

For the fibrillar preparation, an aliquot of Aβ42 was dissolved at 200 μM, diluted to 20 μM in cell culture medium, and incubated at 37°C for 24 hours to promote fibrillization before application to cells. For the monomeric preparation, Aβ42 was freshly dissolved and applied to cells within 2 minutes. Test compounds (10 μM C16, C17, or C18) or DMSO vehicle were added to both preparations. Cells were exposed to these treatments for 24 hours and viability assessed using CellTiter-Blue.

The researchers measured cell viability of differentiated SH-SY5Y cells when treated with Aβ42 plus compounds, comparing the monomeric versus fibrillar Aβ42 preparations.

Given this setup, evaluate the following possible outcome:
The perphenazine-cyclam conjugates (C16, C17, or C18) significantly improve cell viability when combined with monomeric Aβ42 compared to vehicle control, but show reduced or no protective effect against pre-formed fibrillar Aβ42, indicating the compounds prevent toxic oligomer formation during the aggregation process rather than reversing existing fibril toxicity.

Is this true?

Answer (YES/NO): NO